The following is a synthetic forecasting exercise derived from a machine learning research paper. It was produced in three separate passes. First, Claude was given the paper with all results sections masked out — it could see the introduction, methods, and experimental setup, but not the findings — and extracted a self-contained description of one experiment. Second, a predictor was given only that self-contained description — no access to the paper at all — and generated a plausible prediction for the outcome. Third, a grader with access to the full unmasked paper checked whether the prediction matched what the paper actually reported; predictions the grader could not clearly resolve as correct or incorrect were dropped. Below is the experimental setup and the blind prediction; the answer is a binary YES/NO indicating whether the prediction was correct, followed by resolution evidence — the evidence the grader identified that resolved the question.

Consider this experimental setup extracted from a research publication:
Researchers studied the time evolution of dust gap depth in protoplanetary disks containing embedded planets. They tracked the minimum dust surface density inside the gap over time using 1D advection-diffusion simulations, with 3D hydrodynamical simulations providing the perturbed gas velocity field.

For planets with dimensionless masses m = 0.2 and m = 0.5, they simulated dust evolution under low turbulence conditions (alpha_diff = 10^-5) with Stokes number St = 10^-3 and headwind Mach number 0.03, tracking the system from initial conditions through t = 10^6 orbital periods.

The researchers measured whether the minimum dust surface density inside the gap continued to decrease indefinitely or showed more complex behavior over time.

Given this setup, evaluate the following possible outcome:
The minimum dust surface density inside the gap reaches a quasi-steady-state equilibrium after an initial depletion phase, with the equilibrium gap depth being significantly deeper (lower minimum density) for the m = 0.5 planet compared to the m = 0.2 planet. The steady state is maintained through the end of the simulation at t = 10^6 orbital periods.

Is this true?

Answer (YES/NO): NO